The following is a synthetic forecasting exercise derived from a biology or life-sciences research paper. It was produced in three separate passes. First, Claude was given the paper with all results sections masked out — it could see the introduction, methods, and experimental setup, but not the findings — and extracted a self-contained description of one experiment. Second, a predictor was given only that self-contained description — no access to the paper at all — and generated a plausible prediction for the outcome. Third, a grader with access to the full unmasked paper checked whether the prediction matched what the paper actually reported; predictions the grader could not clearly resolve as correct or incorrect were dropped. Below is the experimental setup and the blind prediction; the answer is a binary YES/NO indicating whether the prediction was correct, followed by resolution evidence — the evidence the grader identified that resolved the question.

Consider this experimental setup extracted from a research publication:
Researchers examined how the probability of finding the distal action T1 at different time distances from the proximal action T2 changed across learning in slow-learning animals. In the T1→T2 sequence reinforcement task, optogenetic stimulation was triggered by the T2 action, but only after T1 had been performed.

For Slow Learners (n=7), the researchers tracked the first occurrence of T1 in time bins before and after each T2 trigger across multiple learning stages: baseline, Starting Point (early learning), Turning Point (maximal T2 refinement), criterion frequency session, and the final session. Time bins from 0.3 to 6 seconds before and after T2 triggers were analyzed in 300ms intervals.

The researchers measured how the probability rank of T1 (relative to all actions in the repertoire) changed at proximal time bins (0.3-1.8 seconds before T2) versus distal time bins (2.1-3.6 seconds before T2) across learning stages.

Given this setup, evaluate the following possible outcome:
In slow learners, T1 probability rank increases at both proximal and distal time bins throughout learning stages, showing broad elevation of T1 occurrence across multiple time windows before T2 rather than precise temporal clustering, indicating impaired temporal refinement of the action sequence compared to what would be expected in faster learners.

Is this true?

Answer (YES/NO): NO